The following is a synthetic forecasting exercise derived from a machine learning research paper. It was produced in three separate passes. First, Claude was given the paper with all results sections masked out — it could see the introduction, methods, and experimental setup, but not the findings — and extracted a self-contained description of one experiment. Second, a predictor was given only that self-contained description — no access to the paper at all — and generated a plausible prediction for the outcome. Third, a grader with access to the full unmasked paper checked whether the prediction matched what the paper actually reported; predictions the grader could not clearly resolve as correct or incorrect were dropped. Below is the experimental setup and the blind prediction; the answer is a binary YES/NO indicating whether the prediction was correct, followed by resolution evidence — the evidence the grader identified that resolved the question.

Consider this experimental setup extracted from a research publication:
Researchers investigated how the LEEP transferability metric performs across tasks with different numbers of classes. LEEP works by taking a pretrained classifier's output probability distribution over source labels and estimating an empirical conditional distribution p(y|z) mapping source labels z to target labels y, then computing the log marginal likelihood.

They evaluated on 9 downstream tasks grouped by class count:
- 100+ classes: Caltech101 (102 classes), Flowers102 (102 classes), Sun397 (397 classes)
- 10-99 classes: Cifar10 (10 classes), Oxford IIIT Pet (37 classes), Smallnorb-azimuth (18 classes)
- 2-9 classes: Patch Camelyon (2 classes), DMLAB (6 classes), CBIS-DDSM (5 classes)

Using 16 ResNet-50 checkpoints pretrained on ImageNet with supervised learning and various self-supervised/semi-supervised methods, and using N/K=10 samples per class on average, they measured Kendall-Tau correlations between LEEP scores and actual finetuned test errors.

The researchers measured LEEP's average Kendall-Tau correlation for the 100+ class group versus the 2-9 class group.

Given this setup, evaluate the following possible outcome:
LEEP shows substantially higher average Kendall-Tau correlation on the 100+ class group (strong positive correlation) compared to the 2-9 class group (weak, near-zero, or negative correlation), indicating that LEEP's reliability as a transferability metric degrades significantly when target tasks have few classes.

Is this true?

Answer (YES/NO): NO